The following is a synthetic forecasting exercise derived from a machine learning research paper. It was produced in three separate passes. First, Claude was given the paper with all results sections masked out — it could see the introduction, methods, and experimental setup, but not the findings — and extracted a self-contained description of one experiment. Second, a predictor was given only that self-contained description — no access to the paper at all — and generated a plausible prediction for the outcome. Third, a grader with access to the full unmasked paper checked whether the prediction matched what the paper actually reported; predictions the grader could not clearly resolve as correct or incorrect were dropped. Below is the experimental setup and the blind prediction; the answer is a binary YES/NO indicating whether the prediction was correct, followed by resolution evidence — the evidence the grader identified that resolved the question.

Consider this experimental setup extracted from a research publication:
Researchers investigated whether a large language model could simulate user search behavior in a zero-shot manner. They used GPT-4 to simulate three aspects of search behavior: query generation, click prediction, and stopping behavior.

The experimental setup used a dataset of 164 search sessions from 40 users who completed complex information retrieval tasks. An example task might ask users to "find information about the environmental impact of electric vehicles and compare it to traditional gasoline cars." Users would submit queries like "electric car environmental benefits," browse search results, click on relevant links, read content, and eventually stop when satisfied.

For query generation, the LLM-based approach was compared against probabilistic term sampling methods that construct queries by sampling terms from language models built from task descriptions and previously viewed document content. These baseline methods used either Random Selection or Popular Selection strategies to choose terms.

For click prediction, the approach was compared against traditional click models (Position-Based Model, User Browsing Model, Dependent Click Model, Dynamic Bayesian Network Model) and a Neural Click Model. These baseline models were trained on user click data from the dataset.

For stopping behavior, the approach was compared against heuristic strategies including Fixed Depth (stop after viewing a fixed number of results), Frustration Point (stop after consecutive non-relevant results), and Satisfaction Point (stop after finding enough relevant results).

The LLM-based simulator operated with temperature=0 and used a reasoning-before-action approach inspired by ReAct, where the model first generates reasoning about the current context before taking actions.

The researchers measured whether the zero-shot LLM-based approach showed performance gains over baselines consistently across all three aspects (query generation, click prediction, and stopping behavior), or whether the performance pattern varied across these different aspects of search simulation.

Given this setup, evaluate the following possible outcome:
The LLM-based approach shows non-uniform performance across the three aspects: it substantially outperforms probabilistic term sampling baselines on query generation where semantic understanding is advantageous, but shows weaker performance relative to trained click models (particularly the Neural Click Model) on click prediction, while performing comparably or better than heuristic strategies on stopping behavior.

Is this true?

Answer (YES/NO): NO